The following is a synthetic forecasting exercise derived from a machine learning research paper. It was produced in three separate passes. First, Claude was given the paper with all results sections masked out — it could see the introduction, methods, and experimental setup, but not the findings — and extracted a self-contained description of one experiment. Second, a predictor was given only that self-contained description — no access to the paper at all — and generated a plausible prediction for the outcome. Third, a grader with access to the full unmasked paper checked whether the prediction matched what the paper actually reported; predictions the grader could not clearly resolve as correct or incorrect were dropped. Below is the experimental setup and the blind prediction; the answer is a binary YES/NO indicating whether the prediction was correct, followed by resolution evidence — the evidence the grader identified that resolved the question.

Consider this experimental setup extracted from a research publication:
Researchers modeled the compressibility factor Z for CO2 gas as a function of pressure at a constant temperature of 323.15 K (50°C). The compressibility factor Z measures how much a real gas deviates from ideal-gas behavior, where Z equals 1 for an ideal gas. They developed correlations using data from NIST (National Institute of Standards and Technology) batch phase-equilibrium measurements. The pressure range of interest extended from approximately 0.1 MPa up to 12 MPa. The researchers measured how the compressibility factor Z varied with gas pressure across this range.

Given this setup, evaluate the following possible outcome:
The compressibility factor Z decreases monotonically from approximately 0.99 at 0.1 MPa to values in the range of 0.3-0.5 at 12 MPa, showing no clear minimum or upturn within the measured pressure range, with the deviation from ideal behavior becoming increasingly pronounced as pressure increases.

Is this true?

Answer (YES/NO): YES